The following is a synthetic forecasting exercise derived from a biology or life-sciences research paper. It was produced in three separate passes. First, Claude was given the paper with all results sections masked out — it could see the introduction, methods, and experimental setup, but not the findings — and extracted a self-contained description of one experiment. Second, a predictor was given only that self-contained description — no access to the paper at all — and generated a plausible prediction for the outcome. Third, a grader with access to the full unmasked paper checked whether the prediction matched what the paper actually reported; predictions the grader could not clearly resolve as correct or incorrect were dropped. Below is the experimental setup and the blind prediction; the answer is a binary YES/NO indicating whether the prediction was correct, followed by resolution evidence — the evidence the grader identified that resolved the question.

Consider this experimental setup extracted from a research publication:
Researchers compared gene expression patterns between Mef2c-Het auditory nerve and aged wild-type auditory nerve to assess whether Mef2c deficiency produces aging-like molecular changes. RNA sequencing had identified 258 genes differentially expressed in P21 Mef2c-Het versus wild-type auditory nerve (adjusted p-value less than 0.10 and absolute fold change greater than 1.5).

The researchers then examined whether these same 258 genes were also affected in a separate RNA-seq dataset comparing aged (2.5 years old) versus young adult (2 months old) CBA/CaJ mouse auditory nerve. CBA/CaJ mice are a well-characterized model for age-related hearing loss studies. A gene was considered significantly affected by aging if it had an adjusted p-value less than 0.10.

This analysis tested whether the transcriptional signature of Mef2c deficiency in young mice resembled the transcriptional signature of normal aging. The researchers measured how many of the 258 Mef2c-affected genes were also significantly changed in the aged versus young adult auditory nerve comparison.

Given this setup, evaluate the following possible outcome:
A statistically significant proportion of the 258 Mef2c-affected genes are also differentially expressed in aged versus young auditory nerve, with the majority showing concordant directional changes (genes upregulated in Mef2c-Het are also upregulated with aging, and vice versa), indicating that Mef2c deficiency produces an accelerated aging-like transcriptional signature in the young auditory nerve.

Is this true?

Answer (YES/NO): NO